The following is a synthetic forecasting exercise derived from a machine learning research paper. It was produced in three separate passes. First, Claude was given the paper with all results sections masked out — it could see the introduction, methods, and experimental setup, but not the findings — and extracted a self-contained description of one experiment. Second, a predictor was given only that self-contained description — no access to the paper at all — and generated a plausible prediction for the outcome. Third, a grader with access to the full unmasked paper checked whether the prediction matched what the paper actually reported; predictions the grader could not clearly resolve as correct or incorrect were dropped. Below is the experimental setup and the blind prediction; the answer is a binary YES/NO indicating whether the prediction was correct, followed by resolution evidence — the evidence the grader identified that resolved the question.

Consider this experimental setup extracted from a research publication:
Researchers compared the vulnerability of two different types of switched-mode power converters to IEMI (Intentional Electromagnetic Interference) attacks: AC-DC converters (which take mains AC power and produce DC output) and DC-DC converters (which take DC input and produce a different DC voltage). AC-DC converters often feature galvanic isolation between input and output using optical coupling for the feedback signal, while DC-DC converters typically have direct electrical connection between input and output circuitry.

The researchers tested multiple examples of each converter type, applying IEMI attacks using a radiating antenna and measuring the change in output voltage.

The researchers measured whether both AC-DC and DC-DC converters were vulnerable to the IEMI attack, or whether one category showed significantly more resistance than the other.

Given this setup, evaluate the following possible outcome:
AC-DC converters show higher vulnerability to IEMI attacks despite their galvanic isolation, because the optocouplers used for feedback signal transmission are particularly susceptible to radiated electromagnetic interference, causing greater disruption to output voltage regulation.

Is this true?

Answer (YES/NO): NO